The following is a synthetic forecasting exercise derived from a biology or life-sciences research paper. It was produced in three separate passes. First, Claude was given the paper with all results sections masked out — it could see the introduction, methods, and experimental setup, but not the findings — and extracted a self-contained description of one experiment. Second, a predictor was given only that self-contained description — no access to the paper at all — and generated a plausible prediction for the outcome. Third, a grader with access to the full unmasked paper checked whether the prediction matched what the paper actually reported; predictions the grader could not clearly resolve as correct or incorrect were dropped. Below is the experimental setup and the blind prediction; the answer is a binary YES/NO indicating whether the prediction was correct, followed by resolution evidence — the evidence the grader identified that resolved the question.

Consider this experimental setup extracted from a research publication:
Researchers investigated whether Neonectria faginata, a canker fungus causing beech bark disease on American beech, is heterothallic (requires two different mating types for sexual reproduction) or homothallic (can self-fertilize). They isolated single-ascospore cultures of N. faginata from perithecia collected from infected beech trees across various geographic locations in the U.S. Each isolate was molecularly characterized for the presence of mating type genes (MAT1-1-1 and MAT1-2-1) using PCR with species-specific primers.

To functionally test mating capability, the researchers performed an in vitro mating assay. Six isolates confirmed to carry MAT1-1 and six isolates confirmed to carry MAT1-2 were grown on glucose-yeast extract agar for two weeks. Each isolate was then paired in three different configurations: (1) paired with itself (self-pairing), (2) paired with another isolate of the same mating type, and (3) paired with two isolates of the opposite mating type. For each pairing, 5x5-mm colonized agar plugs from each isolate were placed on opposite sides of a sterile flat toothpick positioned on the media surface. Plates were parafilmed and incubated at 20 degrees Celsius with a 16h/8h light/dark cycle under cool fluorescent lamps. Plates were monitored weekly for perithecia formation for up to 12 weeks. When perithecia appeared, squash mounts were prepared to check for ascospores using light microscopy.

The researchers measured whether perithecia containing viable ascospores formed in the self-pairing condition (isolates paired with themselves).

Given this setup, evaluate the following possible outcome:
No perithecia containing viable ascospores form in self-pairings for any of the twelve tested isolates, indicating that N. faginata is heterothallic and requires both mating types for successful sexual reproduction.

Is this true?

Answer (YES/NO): YES